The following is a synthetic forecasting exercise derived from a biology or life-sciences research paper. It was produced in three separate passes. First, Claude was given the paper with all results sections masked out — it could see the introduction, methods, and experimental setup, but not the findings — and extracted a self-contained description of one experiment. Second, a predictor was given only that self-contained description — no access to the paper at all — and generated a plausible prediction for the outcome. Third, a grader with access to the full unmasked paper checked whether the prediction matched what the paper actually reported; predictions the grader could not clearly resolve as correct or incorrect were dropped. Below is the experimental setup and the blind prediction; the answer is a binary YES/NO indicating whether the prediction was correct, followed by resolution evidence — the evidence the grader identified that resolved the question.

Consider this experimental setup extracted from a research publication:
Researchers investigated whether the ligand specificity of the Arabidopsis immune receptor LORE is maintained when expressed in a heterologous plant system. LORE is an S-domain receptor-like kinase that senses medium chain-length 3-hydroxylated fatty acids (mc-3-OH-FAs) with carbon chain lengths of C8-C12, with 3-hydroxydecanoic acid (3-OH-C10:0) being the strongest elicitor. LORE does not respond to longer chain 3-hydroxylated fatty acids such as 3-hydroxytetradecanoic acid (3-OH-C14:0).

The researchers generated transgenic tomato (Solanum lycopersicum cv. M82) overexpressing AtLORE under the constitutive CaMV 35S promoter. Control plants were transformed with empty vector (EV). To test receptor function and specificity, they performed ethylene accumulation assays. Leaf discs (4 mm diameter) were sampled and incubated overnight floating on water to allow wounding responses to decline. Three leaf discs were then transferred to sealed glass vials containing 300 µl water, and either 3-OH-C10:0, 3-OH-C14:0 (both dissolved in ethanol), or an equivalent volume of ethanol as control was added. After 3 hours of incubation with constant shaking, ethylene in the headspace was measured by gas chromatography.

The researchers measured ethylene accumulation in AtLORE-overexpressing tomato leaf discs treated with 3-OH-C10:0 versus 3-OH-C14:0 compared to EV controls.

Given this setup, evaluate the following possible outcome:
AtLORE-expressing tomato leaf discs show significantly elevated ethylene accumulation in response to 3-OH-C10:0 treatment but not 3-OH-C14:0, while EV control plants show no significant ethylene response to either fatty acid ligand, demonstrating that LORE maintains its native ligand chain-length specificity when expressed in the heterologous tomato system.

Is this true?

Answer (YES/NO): YES